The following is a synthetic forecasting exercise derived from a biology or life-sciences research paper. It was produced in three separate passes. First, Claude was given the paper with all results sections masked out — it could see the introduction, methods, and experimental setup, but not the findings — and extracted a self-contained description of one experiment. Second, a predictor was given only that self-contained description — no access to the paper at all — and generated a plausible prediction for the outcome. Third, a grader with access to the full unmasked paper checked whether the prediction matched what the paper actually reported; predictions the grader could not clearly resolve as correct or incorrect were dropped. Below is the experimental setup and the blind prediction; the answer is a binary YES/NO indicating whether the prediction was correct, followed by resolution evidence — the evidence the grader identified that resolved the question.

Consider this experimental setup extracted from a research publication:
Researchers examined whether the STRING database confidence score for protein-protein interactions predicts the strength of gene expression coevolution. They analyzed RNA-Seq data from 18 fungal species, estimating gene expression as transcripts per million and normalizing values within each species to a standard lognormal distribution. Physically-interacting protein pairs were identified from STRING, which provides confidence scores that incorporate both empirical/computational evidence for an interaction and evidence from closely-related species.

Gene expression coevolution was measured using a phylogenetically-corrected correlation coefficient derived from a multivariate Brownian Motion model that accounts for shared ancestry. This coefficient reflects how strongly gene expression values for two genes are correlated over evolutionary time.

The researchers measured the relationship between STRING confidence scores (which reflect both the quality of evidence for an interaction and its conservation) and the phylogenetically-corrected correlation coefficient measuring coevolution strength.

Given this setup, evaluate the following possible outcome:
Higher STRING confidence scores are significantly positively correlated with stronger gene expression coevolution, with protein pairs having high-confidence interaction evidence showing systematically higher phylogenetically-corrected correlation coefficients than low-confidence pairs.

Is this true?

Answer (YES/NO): YES